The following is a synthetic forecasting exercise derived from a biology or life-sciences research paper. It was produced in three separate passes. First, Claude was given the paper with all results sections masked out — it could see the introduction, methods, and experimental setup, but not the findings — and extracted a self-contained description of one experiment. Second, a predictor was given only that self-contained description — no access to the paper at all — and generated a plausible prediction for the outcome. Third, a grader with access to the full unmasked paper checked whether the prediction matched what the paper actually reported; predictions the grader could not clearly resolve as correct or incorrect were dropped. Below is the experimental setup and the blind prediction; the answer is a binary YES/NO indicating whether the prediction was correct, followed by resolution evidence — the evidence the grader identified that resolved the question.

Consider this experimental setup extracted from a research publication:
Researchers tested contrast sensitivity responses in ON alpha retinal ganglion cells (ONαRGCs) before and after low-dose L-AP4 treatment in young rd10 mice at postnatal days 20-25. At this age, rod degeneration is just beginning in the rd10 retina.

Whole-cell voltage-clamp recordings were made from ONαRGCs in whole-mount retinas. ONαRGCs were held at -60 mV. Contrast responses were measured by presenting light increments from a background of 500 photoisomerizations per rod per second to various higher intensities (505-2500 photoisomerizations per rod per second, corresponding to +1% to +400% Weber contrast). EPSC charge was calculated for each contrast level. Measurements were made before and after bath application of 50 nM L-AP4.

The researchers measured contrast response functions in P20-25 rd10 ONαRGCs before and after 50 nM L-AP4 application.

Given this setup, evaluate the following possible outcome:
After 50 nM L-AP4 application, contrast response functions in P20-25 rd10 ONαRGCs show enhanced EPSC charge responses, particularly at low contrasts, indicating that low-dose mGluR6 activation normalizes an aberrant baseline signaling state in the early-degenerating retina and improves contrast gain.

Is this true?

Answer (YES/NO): NO